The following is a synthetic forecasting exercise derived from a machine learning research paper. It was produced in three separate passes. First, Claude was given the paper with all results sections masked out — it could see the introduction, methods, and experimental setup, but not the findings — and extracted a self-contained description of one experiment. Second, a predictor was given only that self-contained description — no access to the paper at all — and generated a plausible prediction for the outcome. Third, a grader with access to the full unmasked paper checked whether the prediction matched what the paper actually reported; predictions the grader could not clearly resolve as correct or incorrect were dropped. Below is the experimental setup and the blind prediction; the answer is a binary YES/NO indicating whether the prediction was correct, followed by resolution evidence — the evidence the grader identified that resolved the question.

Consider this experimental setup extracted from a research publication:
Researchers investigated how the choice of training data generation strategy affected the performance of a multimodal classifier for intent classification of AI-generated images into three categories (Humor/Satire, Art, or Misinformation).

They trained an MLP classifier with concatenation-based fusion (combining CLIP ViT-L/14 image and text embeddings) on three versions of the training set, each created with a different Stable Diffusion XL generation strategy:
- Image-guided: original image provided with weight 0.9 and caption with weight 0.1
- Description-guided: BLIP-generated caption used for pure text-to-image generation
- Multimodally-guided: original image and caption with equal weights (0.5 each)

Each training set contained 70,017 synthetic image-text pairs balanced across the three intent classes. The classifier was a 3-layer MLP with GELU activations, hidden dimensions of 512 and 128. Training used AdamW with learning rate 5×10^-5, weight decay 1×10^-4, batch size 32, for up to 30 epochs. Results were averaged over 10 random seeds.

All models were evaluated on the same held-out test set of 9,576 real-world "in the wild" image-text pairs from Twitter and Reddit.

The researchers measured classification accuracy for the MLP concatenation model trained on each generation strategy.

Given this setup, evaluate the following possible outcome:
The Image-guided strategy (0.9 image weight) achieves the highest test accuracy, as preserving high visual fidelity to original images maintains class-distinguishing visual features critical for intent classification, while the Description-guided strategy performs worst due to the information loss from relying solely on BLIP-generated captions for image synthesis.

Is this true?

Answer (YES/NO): YES